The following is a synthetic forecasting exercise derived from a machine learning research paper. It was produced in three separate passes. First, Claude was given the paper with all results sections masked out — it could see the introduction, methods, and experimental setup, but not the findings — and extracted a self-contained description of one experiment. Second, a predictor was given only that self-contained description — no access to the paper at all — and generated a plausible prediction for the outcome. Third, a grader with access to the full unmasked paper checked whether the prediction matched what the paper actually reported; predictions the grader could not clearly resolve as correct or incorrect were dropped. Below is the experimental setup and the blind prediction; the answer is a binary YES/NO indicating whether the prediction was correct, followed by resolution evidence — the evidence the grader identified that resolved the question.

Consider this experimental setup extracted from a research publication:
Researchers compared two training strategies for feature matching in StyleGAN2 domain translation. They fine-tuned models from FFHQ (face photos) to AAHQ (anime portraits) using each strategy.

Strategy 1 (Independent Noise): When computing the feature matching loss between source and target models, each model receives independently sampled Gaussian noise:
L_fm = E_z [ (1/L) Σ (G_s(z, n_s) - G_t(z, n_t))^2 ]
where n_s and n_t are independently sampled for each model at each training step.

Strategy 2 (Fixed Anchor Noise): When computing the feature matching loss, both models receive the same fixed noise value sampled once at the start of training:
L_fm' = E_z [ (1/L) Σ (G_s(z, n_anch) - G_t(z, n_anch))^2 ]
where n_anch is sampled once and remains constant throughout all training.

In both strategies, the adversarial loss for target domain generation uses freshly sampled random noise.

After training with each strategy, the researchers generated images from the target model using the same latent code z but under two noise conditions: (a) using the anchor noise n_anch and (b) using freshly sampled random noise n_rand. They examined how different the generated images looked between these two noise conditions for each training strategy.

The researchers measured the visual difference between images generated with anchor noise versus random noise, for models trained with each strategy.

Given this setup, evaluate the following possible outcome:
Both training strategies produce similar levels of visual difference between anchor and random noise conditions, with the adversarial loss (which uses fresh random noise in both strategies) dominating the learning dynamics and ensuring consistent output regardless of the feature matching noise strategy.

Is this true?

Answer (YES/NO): NO